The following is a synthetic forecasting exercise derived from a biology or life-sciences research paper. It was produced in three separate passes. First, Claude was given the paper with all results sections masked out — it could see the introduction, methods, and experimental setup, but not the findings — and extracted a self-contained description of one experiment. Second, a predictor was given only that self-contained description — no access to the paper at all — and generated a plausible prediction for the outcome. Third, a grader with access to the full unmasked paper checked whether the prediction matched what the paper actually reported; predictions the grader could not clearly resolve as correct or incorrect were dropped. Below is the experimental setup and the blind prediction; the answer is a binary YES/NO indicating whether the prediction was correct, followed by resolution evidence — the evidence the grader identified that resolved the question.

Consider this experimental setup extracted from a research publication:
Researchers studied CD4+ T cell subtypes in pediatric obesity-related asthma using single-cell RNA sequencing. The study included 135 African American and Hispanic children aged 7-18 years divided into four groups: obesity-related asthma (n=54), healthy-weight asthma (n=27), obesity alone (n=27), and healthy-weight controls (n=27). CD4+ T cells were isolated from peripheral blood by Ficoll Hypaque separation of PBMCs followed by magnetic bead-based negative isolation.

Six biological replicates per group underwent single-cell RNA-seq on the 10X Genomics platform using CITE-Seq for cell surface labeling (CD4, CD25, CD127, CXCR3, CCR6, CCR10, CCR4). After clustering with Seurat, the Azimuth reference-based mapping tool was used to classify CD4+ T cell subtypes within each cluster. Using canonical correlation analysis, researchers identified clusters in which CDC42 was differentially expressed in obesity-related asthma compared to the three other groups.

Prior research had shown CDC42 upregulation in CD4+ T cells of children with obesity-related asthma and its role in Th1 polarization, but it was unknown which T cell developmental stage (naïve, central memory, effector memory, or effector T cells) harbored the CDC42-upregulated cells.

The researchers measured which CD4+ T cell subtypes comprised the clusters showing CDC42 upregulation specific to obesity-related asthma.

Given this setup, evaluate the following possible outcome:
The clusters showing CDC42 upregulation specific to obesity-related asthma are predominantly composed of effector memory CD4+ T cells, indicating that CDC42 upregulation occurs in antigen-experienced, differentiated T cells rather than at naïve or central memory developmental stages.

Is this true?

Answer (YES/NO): NO